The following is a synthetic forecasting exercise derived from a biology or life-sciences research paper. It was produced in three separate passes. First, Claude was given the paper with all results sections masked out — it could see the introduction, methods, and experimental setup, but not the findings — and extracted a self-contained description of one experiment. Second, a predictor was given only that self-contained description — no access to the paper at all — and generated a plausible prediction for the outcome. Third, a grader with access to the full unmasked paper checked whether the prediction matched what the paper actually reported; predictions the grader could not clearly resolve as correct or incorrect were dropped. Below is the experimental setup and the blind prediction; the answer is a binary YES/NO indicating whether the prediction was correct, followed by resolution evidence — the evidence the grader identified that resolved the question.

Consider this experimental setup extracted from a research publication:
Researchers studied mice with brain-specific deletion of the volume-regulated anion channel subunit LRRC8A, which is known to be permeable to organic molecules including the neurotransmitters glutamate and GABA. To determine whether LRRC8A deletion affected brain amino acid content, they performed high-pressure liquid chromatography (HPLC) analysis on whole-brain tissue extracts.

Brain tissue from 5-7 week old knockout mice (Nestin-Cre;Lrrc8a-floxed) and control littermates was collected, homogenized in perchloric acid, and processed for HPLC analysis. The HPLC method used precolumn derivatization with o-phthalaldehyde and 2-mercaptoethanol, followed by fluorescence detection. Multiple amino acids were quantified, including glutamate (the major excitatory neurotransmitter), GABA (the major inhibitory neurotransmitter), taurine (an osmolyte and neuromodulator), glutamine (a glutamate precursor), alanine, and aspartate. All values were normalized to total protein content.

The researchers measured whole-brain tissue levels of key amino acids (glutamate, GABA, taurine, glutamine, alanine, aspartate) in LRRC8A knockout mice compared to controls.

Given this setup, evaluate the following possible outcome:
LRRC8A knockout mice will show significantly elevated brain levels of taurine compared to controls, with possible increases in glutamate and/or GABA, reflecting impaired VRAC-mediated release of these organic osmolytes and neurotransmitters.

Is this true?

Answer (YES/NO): NO